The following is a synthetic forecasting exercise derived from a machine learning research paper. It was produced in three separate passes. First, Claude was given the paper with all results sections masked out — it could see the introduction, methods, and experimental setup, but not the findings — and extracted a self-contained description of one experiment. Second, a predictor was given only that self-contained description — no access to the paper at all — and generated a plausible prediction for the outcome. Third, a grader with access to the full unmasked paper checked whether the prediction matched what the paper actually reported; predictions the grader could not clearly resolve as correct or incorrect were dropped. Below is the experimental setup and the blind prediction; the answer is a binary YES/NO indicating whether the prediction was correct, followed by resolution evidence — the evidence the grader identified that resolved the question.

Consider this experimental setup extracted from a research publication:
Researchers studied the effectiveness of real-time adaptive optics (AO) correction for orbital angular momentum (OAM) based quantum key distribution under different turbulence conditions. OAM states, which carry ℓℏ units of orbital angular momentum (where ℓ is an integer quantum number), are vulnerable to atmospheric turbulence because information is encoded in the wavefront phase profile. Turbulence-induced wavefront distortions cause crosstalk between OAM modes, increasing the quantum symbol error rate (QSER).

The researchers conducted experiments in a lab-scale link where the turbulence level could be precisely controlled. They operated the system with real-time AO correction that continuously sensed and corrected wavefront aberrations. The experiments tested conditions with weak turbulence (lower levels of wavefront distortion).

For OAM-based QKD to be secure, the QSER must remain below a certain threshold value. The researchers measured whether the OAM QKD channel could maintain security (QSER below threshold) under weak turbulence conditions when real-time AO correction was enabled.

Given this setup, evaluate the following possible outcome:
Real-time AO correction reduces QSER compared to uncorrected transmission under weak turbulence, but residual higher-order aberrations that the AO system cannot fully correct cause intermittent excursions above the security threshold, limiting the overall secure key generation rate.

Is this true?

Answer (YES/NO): NO